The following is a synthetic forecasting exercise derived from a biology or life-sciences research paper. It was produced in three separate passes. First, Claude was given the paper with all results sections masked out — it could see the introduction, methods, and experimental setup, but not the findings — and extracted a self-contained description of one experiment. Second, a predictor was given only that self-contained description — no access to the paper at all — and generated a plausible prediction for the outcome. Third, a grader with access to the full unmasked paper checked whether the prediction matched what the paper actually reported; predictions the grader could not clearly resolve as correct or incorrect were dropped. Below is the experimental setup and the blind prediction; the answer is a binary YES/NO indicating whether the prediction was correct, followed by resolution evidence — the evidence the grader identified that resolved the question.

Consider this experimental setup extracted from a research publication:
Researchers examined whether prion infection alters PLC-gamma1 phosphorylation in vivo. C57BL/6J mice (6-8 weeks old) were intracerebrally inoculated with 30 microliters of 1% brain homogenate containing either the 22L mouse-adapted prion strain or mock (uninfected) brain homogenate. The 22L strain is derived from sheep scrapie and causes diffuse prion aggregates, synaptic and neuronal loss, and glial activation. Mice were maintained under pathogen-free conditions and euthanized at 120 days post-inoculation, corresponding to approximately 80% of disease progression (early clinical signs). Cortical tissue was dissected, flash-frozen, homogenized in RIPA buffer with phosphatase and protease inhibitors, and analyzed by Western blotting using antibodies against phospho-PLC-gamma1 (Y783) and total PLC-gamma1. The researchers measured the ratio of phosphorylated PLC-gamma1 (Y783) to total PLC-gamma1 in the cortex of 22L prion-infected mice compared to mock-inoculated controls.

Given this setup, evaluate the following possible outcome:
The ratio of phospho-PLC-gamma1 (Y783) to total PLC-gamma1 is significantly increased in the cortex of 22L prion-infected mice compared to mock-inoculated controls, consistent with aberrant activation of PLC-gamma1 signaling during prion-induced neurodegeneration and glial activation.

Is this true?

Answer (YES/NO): YES